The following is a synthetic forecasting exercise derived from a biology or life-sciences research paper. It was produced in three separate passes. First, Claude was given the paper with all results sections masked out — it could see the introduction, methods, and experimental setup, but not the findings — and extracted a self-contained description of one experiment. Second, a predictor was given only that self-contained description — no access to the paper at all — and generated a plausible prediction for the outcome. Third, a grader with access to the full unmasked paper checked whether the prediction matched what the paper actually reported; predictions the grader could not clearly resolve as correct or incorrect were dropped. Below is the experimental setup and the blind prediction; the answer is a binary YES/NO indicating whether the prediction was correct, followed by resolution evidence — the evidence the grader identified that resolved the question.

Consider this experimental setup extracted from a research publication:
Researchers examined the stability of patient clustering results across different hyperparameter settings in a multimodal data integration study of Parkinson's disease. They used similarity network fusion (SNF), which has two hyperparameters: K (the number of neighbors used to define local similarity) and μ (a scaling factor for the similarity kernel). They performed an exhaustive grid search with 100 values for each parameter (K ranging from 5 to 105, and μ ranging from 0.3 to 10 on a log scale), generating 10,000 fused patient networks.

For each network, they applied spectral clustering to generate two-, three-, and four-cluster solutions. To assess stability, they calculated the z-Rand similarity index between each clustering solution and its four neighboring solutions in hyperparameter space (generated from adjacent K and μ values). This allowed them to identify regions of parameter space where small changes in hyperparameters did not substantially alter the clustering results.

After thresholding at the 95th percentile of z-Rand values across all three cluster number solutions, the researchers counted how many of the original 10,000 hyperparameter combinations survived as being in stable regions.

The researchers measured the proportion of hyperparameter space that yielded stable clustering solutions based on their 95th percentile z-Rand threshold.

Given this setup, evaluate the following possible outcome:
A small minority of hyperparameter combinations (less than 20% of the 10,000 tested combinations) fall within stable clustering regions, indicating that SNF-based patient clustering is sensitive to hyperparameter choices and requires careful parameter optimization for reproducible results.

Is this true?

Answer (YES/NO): YES